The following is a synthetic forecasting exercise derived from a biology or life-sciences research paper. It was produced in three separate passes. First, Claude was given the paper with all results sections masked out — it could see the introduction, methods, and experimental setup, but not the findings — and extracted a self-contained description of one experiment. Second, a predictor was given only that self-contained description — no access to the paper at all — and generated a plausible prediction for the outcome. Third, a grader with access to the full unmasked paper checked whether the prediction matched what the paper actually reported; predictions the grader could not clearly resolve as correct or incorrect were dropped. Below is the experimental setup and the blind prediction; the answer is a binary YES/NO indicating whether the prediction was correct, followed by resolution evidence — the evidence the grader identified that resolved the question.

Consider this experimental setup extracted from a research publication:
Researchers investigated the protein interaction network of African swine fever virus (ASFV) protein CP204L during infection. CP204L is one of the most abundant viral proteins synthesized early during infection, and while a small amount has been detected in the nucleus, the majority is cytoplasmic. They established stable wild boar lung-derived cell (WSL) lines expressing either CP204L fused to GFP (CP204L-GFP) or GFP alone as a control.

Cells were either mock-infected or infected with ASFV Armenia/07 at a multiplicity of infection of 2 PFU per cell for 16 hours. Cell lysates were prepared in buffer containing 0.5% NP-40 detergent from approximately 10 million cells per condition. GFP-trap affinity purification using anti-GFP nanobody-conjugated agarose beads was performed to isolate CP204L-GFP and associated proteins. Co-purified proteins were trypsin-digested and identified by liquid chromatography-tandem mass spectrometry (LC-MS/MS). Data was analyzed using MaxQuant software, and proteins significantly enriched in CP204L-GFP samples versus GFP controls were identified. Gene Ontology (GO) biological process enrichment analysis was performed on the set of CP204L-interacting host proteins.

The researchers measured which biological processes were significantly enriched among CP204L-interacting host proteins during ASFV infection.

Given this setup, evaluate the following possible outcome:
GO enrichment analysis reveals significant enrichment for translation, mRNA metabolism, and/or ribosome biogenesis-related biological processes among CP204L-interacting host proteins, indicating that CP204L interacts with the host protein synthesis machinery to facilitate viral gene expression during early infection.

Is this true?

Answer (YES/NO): NO